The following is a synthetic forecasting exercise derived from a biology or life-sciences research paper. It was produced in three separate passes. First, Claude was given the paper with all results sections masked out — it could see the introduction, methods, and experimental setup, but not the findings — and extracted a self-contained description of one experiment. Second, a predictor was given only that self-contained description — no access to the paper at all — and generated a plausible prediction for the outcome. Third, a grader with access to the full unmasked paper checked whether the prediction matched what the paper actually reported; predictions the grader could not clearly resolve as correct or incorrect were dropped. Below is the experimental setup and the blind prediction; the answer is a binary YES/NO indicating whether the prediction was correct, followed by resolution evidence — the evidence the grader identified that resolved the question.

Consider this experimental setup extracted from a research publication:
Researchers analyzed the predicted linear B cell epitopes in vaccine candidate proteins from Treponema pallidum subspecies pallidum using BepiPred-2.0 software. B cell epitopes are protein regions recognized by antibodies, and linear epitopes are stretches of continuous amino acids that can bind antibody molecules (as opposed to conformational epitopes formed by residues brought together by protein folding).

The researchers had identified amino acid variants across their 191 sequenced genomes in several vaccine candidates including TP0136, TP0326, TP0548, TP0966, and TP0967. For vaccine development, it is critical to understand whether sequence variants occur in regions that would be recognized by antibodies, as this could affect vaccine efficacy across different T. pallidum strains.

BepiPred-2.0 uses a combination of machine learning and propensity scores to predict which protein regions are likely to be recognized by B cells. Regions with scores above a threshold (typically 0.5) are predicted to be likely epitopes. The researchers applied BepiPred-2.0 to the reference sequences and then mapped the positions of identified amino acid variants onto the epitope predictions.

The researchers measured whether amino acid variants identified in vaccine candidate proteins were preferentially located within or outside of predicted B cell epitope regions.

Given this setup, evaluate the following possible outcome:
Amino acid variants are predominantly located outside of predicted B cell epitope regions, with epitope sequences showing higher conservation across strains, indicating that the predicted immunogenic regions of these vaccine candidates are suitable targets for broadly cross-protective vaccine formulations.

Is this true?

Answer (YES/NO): NO